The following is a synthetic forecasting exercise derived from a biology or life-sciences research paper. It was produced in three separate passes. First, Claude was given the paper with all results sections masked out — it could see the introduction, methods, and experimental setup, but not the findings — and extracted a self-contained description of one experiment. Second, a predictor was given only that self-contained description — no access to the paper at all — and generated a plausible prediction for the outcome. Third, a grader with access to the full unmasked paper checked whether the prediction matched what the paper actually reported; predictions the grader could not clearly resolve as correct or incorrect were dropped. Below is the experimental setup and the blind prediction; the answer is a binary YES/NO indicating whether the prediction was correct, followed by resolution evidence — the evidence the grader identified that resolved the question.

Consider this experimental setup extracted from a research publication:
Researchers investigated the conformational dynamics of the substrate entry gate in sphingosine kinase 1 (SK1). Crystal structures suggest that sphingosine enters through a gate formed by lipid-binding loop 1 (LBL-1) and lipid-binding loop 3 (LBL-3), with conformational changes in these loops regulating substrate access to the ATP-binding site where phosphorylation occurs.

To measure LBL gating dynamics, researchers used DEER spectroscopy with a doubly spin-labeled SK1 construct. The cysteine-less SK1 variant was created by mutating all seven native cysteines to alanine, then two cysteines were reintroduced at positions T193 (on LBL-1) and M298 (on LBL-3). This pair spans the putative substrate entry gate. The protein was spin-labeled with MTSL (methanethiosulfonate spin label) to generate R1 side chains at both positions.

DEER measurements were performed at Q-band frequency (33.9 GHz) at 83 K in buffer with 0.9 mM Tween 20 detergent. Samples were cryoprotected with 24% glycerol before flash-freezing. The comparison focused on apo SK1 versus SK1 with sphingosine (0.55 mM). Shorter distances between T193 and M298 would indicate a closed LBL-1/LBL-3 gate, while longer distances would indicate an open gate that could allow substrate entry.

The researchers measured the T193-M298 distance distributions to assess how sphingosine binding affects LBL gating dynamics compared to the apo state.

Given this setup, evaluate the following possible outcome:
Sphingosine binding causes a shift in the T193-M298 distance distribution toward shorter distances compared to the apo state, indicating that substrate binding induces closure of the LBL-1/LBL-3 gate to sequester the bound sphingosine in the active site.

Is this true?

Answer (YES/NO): YES